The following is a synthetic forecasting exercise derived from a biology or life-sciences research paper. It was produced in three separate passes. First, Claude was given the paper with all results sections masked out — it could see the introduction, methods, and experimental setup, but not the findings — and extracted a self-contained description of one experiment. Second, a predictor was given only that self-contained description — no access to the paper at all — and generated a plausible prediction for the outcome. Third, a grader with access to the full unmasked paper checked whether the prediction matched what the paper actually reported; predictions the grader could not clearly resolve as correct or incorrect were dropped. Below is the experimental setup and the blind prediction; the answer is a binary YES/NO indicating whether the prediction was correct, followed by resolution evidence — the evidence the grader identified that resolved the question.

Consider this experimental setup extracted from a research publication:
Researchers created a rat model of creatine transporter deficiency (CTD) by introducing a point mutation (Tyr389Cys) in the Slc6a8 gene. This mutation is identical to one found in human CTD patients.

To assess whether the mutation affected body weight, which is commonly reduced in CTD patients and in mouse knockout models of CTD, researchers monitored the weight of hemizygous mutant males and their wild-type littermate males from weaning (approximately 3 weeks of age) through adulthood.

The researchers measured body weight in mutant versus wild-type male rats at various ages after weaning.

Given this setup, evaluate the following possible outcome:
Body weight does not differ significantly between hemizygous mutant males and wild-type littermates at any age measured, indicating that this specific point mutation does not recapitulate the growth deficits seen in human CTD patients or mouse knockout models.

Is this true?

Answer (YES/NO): NO